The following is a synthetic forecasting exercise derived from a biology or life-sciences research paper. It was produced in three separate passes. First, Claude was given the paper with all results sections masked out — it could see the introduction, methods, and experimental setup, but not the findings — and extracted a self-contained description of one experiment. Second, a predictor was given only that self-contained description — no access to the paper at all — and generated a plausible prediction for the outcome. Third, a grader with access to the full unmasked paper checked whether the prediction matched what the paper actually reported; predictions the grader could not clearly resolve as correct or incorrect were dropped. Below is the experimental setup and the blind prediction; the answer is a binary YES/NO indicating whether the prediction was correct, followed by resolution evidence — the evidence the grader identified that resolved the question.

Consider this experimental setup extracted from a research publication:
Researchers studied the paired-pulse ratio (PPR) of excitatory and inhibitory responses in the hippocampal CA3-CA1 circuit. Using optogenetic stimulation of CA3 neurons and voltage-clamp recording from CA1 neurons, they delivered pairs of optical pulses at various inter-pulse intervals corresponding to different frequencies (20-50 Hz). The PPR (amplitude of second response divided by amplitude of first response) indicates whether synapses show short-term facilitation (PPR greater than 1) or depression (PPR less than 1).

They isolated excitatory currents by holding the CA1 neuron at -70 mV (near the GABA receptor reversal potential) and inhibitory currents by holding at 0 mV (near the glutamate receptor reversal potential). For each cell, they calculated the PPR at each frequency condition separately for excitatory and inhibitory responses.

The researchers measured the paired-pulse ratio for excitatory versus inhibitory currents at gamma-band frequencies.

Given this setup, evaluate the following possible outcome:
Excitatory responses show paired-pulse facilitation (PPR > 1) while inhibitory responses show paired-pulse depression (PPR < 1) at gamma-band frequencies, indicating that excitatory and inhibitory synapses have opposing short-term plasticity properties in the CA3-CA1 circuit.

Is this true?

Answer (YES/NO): YES